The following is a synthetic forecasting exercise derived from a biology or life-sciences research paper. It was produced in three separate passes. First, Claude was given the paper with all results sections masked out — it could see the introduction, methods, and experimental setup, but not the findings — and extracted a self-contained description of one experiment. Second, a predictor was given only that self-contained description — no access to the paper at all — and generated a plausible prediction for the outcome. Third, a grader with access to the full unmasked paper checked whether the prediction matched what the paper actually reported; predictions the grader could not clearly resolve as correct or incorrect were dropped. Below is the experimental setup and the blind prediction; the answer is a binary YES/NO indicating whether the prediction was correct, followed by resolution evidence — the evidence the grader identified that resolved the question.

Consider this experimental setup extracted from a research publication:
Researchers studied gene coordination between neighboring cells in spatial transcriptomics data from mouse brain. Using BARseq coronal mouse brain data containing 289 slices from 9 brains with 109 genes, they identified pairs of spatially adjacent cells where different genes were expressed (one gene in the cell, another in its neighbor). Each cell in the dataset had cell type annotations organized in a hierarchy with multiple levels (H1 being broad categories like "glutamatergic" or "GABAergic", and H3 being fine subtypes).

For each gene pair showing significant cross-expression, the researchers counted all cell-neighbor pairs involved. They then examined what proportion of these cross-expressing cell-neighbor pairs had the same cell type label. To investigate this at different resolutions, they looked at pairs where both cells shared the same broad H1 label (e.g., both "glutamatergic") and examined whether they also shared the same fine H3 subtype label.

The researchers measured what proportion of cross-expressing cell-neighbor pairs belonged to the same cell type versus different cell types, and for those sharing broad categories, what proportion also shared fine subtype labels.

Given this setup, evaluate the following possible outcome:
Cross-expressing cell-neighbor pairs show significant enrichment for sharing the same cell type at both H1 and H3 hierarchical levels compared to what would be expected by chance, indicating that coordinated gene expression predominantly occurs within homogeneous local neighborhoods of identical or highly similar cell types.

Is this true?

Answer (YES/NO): NO